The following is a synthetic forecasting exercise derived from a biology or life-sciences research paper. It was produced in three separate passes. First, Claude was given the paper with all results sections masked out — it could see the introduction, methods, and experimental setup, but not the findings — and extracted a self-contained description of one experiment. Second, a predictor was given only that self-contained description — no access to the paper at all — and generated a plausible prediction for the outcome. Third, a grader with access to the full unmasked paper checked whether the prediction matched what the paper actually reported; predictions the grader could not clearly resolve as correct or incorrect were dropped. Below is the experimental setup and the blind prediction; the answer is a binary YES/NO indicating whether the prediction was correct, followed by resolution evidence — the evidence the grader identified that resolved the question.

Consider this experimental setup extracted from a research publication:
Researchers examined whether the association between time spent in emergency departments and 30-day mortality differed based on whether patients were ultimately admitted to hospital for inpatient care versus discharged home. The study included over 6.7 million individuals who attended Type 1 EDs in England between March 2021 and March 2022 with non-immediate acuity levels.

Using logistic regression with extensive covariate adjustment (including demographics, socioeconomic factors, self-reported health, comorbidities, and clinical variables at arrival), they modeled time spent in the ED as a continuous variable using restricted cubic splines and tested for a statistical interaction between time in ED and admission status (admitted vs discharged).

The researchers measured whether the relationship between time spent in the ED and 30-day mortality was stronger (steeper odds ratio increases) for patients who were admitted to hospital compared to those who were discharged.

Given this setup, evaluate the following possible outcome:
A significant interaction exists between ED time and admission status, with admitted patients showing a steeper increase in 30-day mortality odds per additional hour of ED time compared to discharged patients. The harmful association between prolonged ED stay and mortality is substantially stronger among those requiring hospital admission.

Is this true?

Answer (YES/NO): NO